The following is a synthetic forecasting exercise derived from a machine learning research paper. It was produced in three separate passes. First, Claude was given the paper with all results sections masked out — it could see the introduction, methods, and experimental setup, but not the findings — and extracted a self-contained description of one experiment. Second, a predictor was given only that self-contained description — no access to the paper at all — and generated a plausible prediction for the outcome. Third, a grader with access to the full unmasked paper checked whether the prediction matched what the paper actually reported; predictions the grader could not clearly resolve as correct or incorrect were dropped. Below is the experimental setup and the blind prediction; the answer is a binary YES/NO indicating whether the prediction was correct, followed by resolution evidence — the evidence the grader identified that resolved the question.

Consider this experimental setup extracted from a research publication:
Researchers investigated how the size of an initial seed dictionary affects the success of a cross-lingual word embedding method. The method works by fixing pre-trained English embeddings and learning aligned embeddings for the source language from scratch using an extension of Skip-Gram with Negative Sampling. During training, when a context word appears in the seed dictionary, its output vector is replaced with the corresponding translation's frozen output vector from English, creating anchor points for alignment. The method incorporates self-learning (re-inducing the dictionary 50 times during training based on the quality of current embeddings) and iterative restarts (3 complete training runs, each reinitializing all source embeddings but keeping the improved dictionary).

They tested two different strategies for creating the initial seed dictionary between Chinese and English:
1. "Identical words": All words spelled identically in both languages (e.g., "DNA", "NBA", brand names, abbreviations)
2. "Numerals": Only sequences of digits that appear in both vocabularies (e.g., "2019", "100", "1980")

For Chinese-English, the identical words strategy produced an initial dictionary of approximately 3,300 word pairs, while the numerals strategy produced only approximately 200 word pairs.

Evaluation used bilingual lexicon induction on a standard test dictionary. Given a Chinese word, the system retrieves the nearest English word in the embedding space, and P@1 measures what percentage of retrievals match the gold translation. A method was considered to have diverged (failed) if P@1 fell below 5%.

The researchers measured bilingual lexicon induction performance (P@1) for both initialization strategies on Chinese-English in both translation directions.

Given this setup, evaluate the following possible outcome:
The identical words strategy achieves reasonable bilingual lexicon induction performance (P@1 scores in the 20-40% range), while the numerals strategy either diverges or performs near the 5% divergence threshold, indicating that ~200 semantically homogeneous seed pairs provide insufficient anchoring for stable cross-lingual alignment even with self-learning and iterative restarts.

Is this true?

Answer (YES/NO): NO